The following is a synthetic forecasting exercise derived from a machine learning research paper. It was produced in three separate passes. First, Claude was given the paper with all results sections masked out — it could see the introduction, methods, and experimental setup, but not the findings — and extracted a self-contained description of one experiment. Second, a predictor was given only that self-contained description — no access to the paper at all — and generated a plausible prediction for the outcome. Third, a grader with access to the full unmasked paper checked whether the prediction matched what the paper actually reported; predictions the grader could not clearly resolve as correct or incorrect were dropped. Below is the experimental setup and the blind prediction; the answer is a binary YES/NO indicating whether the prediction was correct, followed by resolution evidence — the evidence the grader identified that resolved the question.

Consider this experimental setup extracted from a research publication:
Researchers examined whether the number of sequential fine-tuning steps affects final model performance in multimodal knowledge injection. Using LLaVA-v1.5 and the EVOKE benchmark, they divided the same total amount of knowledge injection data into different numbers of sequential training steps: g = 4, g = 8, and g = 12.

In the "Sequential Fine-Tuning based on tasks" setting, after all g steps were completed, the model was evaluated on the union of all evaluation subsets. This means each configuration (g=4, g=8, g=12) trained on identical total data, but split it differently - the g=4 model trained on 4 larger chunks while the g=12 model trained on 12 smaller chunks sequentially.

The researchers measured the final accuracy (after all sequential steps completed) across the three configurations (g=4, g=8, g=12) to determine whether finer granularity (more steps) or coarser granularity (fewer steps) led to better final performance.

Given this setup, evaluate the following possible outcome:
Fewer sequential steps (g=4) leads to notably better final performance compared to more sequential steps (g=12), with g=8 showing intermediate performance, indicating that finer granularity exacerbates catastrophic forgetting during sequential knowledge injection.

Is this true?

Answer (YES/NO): YES